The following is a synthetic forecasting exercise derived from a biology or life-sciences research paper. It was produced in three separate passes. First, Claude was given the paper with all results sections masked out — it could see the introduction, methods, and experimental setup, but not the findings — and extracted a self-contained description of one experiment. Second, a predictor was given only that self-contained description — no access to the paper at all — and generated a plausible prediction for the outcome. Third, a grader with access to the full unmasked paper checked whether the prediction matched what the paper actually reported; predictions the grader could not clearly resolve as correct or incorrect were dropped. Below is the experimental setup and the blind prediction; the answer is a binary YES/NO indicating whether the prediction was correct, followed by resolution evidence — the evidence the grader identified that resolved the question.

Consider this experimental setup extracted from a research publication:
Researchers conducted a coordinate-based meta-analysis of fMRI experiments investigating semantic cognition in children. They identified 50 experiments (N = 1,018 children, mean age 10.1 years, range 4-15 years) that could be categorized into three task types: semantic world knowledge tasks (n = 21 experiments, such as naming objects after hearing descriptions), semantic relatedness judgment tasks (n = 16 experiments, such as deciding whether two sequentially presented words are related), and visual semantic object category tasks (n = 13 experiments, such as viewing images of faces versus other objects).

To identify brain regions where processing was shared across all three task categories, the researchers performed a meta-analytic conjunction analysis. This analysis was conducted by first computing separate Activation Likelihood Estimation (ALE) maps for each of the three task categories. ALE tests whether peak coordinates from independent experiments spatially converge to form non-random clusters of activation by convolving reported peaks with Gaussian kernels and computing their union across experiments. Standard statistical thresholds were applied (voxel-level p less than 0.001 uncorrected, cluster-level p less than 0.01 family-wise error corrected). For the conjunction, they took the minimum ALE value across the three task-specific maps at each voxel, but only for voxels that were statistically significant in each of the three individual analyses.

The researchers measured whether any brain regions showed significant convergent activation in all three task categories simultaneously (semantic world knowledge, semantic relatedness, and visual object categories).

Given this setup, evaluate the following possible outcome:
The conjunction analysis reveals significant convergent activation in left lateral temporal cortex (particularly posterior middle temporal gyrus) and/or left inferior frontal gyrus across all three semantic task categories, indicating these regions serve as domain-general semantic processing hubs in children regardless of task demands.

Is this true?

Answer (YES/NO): NO